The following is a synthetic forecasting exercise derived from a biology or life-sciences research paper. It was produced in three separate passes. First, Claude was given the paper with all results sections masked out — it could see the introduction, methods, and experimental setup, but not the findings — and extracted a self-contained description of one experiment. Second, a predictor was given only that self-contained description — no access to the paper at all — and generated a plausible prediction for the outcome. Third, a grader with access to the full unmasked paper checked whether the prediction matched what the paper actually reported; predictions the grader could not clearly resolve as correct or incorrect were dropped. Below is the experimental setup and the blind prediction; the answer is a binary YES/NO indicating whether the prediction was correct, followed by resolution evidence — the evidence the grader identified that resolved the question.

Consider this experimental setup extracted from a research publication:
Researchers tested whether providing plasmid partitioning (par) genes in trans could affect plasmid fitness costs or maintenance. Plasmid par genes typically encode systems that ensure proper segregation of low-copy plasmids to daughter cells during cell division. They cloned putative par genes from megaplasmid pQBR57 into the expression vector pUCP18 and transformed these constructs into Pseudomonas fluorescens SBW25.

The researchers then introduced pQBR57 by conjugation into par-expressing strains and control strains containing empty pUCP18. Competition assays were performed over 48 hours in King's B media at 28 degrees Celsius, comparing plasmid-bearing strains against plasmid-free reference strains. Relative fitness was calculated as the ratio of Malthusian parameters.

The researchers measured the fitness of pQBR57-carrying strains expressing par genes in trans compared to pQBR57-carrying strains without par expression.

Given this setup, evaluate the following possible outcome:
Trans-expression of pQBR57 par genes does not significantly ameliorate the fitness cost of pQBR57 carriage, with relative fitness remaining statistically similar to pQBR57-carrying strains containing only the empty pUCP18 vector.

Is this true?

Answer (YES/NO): NO